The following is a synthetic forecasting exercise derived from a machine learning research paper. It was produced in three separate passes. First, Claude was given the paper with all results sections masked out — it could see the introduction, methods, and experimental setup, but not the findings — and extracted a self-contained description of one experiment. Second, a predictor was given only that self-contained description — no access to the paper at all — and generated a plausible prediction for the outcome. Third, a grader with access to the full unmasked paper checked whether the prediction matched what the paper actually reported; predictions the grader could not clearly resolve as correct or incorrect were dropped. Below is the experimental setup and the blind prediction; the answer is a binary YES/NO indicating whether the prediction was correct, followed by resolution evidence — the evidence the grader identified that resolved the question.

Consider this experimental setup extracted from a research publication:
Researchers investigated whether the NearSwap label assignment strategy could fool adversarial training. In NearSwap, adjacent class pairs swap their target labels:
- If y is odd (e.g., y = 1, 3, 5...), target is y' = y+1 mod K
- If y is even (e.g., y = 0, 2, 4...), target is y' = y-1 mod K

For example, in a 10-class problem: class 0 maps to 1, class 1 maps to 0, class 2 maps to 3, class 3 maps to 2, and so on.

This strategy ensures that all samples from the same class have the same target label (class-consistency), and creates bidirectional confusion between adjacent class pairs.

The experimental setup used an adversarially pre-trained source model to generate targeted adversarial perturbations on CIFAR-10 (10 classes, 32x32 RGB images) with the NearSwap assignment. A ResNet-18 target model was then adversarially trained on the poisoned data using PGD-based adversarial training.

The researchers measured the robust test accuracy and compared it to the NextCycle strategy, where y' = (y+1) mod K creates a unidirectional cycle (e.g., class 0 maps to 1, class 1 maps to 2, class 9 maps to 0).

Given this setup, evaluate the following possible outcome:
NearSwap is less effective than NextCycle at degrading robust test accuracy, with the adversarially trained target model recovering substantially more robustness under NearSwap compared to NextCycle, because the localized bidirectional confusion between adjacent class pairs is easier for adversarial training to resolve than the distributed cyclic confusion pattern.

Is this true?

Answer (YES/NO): NO